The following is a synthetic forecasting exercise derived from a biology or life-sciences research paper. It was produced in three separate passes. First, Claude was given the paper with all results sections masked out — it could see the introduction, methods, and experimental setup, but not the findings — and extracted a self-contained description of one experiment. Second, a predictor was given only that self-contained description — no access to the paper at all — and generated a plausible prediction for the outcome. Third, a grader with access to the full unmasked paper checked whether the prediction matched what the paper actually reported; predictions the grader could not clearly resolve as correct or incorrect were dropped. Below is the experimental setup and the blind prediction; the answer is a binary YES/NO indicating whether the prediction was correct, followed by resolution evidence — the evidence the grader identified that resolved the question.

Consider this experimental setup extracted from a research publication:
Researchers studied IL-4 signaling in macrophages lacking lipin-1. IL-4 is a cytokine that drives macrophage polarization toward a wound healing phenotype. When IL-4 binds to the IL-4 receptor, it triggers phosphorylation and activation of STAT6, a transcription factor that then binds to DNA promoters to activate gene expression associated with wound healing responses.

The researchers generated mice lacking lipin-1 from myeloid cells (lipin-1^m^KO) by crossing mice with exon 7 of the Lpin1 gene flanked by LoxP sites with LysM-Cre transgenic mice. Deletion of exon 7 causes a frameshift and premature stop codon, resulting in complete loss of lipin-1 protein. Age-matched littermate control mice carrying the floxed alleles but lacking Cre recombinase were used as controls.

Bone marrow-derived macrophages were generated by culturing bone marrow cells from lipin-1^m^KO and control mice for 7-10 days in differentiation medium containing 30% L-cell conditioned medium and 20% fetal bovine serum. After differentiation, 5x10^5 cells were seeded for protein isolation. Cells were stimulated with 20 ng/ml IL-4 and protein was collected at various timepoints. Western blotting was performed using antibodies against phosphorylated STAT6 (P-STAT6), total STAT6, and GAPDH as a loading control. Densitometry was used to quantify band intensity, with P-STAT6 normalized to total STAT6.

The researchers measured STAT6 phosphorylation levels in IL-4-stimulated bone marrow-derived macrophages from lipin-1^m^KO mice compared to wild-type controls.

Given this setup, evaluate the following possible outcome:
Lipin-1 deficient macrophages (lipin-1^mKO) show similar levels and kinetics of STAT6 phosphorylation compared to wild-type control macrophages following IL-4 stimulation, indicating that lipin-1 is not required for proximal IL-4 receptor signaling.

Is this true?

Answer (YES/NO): YES